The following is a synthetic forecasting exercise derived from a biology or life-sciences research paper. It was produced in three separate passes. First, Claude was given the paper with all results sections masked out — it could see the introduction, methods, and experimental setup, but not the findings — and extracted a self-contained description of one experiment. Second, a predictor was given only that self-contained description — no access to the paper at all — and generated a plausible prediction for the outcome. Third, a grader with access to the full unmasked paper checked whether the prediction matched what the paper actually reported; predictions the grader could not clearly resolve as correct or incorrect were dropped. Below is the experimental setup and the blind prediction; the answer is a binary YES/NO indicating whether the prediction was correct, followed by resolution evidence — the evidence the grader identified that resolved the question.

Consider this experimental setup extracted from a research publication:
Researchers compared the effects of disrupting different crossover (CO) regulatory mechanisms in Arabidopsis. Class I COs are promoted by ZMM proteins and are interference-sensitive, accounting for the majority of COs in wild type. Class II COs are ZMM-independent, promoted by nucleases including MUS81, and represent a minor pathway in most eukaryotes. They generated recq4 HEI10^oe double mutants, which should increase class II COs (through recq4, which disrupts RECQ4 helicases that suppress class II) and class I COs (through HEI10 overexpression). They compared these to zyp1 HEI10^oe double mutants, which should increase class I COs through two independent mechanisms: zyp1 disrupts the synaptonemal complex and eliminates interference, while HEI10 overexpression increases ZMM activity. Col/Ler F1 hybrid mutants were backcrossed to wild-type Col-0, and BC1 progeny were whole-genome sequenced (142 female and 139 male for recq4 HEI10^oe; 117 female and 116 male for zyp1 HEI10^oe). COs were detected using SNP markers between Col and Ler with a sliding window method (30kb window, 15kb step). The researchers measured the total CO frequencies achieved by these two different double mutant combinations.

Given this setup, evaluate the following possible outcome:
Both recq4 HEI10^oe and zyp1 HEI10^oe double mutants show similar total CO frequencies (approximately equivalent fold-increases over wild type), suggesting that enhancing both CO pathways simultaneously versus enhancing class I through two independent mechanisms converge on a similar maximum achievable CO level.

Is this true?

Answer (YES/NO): NO